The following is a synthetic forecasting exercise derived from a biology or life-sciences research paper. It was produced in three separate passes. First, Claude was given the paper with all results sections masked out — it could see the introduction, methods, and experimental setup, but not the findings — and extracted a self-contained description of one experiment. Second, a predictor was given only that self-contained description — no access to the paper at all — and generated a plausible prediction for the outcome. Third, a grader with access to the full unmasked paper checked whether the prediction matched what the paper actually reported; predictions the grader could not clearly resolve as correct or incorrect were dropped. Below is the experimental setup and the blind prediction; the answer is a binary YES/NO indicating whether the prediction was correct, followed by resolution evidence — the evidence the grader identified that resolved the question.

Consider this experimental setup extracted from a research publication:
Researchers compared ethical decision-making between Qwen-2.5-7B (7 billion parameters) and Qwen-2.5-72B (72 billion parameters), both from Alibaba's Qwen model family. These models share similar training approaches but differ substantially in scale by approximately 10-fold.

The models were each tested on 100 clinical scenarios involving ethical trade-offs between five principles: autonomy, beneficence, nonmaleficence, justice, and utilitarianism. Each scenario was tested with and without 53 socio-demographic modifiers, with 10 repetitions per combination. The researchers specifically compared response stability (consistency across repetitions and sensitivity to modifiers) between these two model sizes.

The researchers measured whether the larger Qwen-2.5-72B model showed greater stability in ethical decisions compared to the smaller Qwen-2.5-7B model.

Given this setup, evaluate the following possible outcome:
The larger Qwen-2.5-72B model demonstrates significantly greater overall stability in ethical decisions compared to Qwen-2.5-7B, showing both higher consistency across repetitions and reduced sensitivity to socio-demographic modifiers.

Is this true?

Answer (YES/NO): NO